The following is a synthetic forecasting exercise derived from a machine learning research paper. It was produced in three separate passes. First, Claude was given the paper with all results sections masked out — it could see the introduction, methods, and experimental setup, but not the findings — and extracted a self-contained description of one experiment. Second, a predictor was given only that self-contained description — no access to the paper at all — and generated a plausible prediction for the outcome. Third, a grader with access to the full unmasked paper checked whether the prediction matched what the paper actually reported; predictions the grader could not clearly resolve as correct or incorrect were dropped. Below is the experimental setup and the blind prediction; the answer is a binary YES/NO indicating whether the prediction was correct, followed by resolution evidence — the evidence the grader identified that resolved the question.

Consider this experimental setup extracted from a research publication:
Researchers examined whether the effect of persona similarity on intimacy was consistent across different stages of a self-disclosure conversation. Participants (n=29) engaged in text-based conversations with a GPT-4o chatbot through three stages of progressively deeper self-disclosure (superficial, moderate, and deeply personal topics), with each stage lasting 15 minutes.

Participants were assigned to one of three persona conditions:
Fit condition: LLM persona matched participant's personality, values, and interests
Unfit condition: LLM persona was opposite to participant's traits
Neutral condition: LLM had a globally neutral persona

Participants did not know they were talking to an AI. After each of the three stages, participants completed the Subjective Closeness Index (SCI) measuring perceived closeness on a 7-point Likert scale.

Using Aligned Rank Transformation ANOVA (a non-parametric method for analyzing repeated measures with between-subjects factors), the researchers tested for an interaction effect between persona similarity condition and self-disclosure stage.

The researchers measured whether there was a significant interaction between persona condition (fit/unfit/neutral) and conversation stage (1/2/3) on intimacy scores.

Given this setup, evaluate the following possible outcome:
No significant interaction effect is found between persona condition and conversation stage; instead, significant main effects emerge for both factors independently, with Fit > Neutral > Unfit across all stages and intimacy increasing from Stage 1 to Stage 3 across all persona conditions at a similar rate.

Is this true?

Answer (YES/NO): NO